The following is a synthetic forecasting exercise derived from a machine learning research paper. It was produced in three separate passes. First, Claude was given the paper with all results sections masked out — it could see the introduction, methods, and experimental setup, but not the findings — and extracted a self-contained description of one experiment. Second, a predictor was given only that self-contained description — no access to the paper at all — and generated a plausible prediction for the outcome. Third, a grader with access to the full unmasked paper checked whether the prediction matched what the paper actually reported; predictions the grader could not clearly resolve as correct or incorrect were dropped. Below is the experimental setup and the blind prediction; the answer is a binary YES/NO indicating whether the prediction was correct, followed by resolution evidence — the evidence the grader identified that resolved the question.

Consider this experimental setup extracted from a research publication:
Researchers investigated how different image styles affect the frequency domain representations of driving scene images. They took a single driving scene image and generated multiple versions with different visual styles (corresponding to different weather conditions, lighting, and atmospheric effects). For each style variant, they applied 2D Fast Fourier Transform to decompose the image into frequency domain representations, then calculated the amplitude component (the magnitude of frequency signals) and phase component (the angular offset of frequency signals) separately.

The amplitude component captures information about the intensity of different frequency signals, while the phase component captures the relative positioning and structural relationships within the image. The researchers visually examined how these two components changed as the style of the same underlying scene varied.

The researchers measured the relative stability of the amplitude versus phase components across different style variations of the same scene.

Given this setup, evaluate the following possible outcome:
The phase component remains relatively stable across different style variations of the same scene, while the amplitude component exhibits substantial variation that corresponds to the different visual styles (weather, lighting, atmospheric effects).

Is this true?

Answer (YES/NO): YES